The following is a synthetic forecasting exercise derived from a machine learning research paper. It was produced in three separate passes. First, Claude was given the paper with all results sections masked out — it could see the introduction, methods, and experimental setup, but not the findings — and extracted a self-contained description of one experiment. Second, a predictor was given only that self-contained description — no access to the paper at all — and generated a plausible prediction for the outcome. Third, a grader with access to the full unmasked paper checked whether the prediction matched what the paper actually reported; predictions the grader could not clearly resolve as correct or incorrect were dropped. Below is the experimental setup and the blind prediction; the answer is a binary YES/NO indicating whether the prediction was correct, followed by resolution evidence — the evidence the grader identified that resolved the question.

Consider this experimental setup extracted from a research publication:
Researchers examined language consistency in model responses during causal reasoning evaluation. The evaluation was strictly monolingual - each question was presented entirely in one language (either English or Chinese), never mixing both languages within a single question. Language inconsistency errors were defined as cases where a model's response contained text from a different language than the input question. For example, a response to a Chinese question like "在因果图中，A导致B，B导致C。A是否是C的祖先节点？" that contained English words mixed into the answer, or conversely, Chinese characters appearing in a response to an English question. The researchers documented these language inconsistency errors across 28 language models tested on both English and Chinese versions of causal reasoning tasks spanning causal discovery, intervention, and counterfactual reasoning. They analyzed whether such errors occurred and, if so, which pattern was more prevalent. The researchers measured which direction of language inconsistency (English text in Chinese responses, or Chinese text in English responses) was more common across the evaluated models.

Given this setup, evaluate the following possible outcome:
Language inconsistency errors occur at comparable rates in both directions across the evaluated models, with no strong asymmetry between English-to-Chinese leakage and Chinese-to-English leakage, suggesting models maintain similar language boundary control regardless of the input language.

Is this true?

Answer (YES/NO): NO